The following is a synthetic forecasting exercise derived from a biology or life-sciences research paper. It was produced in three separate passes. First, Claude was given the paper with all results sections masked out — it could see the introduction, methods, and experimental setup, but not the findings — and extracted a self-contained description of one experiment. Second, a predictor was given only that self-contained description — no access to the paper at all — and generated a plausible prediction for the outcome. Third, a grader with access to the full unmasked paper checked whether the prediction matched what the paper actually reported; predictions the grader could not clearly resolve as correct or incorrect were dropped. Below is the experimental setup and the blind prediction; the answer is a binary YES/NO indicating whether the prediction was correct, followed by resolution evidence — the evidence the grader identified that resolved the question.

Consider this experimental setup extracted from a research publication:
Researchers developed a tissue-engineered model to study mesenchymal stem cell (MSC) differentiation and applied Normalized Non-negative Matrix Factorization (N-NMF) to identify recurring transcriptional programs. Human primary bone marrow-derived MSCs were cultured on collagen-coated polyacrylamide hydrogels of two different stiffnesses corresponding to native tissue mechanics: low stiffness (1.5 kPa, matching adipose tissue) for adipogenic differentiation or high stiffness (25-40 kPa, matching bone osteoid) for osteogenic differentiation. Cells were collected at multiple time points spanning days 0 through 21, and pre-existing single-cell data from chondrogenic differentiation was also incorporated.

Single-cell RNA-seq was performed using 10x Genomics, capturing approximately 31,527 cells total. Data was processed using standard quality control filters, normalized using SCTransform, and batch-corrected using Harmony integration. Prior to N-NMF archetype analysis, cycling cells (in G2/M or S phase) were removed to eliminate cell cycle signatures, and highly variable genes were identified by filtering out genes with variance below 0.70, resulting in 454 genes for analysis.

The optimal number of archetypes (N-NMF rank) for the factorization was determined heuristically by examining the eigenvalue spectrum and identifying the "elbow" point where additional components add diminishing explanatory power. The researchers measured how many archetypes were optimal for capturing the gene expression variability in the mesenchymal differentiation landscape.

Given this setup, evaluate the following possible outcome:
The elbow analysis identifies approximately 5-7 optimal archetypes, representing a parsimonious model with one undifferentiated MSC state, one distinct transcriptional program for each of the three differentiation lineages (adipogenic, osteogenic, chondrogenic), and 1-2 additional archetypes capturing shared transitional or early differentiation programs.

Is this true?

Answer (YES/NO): NO